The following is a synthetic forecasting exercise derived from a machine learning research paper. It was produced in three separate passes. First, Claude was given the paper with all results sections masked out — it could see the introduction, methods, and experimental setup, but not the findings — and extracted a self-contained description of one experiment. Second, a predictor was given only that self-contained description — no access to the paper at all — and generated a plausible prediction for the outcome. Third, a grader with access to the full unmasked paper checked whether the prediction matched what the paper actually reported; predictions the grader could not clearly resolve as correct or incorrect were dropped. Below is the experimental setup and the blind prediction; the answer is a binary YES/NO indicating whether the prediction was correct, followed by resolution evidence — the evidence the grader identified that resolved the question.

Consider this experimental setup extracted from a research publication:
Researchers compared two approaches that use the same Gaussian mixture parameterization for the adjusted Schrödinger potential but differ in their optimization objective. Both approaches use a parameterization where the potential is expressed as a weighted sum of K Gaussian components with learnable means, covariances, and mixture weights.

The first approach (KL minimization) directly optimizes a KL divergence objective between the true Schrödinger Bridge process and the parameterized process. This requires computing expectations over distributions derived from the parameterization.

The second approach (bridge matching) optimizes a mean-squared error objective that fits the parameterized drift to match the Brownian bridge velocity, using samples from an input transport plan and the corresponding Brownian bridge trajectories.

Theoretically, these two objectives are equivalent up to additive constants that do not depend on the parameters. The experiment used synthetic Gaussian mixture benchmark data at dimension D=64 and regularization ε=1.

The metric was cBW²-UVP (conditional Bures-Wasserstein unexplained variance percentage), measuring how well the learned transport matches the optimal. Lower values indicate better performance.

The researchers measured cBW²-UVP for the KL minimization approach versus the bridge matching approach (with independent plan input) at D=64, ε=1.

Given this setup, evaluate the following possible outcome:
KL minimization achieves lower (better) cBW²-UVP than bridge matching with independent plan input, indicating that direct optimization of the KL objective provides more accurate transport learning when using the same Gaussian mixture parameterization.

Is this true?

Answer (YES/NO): YES